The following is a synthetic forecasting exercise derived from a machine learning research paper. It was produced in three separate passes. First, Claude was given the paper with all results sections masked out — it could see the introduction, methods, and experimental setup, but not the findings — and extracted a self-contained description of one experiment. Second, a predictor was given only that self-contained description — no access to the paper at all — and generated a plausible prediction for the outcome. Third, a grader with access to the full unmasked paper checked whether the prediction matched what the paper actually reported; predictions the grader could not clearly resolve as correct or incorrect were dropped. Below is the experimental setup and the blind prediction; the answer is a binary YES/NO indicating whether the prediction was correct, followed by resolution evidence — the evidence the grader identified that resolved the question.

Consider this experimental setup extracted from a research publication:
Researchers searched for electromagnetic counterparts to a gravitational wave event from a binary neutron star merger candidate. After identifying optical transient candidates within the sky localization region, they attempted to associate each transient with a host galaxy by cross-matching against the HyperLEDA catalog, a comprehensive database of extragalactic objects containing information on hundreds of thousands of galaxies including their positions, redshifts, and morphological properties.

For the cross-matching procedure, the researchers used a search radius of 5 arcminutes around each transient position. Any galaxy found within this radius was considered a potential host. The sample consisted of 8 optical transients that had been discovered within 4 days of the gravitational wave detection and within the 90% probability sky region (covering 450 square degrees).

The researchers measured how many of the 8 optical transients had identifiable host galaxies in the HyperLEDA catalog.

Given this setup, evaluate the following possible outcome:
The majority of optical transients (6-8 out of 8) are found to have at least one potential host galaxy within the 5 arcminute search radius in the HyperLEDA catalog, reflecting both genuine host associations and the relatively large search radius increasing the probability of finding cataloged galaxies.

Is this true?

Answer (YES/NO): YES